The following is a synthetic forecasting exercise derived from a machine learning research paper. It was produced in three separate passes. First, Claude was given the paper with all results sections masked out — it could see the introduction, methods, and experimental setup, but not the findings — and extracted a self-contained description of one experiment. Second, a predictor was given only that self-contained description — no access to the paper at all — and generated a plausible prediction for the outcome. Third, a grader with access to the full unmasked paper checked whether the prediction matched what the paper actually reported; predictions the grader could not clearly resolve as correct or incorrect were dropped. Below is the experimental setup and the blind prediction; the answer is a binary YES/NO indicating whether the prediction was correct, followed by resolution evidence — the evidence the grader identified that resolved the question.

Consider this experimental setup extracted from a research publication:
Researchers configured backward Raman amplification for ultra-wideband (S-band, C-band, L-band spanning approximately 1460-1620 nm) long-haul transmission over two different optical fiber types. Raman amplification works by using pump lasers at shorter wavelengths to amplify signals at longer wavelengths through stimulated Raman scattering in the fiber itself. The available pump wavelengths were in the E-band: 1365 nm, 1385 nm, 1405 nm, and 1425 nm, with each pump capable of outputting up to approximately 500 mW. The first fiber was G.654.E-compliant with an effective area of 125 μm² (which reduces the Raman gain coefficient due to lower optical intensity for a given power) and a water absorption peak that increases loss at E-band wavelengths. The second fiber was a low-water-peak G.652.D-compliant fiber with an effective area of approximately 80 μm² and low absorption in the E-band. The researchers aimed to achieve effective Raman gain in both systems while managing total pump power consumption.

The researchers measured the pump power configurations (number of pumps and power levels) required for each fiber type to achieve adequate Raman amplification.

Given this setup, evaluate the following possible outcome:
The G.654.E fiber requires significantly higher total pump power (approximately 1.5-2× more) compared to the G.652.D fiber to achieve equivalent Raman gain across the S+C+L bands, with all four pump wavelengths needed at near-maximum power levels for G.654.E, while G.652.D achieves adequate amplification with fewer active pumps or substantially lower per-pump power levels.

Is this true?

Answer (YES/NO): NO